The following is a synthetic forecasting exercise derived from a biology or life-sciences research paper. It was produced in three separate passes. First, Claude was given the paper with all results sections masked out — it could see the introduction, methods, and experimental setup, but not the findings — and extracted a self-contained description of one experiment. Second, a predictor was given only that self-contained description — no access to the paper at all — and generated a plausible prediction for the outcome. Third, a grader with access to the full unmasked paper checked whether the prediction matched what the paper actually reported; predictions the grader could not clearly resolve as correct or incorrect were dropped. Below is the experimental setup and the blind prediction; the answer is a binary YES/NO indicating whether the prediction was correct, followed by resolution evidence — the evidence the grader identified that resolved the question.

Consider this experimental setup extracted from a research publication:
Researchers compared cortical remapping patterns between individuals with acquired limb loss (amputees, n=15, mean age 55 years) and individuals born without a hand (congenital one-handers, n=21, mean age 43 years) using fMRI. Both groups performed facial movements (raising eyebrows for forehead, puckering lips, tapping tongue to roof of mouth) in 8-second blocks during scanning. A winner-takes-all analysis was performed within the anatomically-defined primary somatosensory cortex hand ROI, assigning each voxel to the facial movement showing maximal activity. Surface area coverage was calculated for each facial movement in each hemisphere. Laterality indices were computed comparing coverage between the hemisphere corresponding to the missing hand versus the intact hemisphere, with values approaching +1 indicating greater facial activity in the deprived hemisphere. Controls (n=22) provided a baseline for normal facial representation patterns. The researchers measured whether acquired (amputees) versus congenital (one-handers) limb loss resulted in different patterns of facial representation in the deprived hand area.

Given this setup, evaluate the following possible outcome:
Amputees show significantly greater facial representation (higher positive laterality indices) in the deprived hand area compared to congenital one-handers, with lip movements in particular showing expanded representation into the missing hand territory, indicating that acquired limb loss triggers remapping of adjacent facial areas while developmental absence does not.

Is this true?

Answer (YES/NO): NO